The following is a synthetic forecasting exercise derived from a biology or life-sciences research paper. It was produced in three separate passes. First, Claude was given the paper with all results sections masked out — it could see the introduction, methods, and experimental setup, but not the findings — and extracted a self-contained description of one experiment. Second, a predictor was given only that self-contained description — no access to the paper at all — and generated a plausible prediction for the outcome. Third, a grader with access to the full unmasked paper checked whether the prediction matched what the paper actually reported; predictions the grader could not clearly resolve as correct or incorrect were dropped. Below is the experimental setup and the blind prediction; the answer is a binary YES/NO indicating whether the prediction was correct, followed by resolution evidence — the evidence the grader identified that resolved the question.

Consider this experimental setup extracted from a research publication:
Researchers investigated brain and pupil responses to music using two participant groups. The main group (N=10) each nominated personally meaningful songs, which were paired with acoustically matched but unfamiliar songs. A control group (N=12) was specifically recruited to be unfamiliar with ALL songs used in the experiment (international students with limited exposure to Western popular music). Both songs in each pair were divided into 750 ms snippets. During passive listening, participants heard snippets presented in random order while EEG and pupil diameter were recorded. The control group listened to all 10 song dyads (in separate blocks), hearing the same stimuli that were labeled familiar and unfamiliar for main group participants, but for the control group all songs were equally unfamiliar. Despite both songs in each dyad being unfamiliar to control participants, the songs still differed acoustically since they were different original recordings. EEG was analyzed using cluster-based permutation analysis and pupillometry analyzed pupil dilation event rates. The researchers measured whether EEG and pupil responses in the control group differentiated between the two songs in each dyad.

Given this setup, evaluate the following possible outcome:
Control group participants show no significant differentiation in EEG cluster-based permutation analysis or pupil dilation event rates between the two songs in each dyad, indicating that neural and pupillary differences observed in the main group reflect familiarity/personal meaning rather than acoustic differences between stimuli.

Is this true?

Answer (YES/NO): NO